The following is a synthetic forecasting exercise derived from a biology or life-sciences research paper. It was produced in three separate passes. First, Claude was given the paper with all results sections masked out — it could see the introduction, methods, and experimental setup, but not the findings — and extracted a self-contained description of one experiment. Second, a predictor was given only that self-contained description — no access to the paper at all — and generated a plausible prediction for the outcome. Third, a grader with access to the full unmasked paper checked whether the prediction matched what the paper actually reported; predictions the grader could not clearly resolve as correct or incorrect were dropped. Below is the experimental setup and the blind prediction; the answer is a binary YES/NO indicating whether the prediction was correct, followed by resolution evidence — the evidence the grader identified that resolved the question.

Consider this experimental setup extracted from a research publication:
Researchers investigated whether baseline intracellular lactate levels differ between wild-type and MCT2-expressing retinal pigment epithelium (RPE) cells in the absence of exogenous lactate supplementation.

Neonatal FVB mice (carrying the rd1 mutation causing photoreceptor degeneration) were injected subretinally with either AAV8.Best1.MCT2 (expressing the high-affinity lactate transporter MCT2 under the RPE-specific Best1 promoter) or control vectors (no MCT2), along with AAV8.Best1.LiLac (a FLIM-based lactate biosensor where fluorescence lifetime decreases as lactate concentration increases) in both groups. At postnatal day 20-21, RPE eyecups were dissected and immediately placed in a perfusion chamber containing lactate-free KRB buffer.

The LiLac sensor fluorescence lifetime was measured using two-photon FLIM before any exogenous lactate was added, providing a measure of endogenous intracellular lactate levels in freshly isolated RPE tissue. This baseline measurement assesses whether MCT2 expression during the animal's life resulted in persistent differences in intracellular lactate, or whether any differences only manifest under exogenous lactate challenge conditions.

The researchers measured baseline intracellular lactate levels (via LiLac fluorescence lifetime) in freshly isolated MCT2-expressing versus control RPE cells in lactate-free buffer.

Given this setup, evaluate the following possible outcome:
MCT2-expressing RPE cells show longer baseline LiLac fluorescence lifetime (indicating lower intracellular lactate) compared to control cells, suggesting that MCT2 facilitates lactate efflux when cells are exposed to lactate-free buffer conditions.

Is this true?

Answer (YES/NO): NO